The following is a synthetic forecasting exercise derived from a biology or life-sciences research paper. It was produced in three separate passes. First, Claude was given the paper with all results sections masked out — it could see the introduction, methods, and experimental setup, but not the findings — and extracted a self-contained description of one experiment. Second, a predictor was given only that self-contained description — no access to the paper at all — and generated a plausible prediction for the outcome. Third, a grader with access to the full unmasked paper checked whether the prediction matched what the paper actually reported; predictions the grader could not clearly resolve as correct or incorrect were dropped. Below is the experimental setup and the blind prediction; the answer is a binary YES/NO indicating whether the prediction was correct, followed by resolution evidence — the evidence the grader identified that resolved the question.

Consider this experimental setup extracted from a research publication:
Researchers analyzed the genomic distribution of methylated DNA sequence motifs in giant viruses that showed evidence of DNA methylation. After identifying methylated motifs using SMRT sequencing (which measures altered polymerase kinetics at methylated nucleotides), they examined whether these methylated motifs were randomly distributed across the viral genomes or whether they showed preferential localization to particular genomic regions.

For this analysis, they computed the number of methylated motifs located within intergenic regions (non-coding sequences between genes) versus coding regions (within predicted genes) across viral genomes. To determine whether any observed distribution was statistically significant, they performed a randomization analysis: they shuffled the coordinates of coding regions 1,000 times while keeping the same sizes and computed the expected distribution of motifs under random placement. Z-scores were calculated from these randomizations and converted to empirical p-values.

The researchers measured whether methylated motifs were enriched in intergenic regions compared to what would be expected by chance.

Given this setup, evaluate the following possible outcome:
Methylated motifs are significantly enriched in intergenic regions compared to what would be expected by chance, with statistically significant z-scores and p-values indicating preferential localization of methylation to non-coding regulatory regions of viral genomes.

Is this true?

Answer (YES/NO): NO